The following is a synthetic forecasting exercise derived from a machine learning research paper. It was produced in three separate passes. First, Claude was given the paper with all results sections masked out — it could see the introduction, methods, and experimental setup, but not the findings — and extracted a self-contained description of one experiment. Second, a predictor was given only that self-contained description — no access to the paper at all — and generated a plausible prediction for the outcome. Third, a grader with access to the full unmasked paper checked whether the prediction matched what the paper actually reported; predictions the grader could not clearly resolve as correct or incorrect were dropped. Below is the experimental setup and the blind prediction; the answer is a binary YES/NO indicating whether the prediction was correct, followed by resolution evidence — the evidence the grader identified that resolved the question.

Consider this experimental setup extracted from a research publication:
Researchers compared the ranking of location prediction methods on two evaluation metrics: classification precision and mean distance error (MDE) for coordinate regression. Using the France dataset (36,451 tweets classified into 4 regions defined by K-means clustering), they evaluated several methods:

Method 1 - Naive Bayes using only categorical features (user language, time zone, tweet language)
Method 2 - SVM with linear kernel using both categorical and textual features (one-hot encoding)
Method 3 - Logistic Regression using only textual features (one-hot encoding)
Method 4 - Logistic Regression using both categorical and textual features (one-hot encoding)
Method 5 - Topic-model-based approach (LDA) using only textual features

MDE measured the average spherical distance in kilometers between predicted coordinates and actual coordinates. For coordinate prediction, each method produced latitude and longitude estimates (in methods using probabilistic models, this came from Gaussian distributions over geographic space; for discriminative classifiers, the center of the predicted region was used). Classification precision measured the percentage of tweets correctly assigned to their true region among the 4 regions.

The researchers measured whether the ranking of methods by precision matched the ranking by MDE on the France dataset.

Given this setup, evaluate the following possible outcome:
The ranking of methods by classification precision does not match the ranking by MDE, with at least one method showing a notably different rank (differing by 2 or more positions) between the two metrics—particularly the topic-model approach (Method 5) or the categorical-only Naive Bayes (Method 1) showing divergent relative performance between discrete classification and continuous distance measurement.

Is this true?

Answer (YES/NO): YES